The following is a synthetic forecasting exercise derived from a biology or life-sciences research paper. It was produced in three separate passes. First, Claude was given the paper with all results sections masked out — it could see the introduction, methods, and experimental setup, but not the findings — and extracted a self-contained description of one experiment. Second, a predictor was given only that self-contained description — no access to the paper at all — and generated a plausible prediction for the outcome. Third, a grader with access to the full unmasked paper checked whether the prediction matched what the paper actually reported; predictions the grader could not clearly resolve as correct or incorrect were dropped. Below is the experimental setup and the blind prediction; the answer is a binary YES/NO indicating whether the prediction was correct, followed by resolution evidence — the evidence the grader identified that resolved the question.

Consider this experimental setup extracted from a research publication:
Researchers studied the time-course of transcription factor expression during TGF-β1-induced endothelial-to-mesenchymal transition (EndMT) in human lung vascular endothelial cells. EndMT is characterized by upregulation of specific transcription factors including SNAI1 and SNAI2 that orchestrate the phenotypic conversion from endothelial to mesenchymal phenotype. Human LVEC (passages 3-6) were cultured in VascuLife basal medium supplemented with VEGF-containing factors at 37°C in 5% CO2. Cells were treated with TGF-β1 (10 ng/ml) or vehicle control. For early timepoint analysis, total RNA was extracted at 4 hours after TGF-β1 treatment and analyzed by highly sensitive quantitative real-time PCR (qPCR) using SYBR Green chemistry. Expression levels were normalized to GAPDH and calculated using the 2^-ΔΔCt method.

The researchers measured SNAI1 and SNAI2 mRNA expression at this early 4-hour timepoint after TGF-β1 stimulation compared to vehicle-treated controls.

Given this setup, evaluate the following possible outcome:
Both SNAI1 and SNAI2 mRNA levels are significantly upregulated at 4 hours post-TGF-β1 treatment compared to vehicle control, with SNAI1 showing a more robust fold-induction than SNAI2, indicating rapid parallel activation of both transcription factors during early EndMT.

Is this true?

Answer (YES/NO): NO